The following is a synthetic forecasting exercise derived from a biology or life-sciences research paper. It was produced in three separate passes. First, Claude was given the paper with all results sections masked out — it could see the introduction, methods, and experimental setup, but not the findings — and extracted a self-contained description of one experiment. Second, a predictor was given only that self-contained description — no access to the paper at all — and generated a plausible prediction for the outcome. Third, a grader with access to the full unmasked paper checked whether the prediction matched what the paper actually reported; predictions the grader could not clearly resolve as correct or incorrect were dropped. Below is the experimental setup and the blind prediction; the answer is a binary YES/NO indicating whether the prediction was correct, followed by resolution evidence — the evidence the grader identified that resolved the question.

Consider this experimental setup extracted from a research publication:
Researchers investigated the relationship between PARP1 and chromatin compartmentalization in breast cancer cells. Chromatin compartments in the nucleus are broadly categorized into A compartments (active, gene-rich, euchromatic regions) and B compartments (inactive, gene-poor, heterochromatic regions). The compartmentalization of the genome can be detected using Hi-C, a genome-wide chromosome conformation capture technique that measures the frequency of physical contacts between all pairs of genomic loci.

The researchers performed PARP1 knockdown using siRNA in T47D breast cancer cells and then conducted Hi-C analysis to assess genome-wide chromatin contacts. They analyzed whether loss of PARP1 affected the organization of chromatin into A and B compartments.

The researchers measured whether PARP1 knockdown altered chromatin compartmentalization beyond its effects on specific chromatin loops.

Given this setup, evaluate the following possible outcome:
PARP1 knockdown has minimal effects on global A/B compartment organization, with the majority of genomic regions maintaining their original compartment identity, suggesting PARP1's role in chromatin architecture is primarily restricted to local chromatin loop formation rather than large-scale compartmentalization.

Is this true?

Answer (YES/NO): NO